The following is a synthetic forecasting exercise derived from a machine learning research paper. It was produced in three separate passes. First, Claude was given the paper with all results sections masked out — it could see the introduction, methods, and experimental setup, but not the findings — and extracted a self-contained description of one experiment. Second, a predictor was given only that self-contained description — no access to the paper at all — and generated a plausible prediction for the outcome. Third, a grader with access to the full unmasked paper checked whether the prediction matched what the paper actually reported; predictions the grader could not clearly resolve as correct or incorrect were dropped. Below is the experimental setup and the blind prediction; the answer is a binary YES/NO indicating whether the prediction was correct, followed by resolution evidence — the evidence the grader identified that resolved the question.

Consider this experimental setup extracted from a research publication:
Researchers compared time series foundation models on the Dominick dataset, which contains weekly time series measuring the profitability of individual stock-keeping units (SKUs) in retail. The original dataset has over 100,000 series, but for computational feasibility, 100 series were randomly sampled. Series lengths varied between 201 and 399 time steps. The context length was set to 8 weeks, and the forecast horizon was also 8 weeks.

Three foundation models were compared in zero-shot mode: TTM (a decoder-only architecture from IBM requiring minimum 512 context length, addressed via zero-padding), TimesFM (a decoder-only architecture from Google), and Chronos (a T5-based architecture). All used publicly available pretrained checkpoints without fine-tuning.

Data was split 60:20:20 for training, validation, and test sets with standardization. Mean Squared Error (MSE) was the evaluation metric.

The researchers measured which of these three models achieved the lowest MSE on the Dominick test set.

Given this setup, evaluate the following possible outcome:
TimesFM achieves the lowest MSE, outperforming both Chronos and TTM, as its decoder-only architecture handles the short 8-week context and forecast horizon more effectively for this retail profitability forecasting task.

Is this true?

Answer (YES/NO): YES